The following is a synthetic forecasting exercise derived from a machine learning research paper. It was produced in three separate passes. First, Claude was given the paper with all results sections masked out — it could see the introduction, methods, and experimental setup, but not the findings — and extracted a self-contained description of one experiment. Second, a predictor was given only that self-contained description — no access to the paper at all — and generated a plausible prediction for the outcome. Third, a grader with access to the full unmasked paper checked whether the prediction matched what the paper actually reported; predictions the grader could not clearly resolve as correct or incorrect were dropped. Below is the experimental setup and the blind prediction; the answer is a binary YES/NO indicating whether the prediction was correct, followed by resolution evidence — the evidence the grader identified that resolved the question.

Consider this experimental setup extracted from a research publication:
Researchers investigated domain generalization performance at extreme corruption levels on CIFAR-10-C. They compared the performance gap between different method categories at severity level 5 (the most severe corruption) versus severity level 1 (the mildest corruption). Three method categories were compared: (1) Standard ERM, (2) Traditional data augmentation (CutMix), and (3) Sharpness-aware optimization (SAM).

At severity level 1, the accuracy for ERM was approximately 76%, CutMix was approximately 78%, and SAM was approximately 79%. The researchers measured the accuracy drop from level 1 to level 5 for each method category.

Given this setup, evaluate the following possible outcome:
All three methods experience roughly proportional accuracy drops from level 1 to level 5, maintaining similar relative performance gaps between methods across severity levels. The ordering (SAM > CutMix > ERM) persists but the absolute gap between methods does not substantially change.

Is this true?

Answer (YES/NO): NO